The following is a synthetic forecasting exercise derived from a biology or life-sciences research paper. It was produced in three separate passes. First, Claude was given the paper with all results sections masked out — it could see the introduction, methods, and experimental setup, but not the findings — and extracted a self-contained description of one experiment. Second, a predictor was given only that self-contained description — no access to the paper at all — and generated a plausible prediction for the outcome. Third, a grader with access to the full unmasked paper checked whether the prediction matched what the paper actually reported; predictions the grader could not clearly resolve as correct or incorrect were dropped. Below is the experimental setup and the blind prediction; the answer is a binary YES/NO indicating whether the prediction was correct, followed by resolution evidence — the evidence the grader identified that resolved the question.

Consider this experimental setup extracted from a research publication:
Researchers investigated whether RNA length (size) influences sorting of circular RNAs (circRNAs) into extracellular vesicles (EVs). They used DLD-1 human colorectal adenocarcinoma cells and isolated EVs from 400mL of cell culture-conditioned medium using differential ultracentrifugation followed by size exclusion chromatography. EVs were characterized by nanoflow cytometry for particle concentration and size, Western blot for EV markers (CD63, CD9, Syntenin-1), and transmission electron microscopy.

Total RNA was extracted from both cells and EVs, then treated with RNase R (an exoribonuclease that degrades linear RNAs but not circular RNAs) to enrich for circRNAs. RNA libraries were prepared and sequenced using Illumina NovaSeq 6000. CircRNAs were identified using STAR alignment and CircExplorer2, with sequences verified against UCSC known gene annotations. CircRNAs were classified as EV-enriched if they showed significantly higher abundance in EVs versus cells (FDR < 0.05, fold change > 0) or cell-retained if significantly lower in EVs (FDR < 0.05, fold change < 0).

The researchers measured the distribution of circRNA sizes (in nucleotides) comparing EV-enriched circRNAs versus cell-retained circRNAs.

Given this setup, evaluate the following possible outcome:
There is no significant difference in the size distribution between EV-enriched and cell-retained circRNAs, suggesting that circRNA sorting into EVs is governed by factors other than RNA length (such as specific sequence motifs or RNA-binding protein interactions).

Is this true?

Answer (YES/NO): NO